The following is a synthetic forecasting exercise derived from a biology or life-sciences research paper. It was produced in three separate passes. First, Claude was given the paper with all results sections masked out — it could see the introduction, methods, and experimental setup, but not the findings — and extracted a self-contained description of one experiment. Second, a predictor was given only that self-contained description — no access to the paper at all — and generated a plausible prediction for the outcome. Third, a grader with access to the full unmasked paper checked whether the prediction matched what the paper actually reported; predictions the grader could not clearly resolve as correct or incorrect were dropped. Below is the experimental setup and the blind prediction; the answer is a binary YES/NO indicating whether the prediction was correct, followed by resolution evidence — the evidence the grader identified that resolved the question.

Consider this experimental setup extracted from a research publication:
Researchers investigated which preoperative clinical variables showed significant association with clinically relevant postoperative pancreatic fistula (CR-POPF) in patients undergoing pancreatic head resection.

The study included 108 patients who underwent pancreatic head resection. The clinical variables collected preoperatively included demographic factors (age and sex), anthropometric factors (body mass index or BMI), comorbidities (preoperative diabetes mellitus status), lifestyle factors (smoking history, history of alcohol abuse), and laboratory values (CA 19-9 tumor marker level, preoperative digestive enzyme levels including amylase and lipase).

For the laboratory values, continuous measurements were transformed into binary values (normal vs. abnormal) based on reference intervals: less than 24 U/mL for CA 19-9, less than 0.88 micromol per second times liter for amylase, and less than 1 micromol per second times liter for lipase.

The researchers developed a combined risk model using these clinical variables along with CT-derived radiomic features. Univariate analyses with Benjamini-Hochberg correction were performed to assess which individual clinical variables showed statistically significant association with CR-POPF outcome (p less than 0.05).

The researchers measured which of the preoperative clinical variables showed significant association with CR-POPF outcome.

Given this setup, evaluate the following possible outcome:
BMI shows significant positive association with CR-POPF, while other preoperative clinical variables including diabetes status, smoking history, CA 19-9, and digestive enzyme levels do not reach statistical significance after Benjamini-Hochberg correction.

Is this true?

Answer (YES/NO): YES